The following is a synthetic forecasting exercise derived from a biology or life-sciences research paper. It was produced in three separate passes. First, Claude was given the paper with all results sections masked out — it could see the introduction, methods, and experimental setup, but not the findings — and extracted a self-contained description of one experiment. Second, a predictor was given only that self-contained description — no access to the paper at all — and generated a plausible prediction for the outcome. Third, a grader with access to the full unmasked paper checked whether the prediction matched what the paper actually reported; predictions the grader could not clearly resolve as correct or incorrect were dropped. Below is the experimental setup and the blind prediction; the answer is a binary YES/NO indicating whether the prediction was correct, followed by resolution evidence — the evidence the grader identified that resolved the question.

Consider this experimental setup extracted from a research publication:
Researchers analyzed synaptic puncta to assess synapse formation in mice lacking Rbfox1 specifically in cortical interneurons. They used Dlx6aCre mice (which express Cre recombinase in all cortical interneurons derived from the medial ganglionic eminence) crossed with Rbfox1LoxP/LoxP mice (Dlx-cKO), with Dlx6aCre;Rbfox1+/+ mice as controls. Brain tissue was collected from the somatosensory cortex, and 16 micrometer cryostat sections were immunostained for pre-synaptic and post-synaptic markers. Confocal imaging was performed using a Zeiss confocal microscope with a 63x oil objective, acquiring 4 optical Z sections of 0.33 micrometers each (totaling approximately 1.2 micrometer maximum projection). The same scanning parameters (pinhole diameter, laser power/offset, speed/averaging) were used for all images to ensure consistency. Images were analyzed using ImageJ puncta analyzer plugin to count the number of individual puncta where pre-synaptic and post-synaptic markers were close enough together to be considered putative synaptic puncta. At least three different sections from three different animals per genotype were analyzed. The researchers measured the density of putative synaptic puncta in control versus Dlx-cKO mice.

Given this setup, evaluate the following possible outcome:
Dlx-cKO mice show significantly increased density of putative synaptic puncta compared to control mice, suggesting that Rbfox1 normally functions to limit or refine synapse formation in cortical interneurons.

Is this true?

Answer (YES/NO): NO